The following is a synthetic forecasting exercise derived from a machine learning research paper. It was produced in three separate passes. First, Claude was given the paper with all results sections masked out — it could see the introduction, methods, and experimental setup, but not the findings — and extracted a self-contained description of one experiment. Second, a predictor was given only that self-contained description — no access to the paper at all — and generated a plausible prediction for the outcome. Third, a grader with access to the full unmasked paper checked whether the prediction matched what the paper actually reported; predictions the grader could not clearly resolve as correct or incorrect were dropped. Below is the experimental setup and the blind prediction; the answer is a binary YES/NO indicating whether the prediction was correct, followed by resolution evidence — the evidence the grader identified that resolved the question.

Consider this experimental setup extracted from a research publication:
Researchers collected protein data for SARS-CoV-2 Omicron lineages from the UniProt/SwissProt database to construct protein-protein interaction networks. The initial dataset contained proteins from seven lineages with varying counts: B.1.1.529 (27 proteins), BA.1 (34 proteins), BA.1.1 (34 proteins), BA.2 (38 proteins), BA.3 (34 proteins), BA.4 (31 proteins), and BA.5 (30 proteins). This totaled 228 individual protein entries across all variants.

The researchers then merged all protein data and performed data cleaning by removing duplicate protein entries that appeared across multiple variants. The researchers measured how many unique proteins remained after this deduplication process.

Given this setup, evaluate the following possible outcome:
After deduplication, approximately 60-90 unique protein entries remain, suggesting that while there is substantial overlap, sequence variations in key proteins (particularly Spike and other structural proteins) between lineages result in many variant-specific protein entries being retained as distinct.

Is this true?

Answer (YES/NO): YES